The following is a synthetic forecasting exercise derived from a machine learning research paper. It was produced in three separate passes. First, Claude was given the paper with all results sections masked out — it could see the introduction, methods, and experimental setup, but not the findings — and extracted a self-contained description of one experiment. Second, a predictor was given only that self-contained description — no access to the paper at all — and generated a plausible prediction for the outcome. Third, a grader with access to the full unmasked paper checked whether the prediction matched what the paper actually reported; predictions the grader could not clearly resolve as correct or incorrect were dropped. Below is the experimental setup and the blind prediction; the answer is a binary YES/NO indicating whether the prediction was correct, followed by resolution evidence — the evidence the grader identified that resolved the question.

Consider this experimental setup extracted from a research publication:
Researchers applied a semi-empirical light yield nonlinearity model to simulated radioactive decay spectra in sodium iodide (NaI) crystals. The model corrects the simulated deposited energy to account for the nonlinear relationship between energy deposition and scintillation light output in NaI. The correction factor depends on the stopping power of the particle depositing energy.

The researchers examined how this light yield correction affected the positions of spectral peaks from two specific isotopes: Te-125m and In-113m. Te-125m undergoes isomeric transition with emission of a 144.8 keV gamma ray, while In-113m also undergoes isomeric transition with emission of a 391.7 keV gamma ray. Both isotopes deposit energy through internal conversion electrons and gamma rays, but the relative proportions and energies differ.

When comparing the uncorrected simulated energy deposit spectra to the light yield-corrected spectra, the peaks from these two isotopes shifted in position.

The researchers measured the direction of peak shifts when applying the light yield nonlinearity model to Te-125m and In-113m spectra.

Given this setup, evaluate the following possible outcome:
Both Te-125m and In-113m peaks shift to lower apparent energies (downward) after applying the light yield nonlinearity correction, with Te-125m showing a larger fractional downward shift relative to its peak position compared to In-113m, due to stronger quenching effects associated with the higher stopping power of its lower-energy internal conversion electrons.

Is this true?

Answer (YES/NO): NO